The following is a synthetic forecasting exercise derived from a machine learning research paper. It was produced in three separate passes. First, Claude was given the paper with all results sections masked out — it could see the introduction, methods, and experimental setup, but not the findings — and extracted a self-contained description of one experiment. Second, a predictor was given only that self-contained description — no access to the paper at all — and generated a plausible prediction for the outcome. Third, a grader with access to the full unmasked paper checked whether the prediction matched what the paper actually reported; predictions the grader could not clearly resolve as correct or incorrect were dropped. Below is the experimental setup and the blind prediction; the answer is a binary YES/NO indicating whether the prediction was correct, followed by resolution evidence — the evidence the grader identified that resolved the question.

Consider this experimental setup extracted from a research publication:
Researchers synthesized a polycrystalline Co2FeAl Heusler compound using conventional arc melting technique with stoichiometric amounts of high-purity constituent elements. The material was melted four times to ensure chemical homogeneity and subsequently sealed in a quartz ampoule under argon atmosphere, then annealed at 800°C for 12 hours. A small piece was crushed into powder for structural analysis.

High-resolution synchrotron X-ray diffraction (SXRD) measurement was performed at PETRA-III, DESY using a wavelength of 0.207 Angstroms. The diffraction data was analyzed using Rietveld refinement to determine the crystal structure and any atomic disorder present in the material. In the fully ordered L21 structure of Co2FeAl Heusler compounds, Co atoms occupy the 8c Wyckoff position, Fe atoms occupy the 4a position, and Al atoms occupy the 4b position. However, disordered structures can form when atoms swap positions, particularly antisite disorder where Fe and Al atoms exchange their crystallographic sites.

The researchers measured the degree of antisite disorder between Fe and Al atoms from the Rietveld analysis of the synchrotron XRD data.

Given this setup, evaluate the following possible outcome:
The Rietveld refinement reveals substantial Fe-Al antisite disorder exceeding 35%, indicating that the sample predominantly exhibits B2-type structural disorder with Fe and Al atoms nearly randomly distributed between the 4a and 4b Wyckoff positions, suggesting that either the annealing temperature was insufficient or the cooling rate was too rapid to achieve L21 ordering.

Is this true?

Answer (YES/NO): YES